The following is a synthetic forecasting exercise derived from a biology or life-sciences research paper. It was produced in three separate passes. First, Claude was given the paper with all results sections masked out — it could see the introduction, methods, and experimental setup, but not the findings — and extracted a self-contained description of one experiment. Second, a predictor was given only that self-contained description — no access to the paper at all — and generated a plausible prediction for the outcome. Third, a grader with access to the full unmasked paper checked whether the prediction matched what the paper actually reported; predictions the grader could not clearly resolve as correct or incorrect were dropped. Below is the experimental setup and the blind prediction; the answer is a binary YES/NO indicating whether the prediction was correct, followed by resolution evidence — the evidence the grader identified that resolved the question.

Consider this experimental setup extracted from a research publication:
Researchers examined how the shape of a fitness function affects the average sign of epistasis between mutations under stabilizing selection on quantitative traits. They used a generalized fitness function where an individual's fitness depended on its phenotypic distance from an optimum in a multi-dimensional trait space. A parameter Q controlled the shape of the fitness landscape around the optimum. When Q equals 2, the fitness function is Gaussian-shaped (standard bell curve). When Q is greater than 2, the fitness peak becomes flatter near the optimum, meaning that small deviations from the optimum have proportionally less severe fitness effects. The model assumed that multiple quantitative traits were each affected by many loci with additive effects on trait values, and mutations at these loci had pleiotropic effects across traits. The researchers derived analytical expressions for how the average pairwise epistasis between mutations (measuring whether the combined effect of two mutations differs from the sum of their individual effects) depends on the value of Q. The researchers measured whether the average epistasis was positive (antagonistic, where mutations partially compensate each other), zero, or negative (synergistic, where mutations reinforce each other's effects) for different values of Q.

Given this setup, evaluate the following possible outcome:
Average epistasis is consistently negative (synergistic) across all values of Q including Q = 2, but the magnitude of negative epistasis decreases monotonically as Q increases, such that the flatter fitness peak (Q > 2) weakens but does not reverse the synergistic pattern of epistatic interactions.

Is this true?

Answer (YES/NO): NO